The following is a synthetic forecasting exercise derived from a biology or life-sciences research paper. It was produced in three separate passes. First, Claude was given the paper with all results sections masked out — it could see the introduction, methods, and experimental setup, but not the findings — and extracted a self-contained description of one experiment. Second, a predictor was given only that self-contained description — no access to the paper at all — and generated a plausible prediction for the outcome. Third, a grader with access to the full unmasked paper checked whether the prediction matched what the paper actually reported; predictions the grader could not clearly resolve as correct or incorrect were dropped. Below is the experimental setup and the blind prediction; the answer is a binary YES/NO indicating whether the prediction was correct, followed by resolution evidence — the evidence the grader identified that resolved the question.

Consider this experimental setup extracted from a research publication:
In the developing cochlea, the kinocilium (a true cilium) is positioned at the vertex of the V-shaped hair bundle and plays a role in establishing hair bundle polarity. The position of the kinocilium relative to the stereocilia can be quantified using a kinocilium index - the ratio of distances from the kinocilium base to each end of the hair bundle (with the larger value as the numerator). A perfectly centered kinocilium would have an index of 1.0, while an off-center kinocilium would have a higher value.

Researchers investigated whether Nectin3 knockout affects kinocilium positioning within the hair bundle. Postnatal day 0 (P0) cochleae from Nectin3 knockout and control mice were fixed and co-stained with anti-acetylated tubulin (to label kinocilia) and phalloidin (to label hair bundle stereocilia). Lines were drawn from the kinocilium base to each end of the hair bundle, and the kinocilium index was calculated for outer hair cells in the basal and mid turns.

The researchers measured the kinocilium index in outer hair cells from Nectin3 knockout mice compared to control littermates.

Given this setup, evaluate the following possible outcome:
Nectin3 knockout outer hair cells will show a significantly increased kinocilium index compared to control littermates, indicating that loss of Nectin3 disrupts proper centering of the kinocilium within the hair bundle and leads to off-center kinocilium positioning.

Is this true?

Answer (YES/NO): YES